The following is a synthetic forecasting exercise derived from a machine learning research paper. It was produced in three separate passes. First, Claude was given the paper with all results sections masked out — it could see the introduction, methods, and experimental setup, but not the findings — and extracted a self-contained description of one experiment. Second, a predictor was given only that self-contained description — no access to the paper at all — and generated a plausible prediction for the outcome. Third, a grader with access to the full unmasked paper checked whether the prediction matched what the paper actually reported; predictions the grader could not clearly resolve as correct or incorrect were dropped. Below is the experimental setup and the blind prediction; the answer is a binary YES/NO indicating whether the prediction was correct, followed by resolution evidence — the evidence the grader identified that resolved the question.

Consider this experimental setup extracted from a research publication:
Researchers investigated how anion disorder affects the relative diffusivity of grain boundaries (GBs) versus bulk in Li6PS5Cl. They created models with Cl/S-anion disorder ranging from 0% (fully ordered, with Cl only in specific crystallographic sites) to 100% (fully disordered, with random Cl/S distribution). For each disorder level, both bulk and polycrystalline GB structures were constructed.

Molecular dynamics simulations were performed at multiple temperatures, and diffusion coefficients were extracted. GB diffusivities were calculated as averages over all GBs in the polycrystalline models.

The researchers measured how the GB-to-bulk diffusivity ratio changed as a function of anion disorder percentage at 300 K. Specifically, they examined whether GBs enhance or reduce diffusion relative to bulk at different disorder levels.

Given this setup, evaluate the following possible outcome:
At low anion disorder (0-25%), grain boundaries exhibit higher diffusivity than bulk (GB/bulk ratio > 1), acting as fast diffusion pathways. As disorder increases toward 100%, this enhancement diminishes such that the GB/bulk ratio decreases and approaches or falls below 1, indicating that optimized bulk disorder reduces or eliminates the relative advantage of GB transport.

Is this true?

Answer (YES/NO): NO